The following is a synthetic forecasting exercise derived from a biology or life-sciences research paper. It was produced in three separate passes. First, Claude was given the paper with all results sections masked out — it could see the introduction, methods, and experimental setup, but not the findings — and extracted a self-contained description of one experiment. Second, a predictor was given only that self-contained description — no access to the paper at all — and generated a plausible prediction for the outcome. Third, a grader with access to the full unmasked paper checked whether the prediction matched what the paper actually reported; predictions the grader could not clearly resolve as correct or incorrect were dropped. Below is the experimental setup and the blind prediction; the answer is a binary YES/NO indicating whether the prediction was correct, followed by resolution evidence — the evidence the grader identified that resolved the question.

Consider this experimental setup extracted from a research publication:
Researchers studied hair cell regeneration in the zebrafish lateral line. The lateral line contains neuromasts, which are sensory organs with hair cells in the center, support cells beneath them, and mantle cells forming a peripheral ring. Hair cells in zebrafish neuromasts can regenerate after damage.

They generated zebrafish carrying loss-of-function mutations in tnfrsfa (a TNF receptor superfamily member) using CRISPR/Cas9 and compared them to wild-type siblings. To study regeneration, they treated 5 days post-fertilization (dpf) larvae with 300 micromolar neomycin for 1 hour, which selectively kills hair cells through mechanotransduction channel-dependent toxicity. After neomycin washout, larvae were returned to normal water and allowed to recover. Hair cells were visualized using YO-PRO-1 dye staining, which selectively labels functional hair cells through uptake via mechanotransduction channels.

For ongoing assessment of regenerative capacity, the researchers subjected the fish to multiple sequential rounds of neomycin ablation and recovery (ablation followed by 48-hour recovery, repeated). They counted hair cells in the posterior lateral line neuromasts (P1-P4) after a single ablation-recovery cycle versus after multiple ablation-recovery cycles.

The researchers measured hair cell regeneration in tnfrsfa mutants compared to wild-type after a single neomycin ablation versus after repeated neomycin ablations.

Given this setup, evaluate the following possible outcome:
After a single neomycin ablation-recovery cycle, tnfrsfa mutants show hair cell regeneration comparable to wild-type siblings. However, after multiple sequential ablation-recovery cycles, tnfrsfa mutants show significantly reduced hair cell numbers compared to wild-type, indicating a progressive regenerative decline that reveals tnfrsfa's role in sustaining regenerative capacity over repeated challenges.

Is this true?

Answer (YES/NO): YES